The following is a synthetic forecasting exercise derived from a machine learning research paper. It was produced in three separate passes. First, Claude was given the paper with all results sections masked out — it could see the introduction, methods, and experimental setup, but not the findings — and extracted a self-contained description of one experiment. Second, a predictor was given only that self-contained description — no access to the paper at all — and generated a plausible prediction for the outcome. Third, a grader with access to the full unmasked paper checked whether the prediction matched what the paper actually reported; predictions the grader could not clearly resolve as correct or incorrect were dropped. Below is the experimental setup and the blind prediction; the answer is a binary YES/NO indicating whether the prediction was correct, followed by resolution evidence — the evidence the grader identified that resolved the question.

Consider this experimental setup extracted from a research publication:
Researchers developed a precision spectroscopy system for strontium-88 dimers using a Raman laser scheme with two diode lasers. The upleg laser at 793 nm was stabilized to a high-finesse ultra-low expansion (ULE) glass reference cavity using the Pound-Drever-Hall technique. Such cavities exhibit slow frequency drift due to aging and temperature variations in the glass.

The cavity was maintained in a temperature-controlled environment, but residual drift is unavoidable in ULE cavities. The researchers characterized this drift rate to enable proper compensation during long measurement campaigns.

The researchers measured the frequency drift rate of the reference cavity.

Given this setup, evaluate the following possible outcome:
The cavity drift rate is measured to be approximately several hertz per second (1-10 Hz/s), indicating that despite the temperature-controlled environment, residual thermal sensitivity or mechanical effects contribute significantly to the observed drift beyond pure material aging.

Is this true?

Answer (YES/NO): NO